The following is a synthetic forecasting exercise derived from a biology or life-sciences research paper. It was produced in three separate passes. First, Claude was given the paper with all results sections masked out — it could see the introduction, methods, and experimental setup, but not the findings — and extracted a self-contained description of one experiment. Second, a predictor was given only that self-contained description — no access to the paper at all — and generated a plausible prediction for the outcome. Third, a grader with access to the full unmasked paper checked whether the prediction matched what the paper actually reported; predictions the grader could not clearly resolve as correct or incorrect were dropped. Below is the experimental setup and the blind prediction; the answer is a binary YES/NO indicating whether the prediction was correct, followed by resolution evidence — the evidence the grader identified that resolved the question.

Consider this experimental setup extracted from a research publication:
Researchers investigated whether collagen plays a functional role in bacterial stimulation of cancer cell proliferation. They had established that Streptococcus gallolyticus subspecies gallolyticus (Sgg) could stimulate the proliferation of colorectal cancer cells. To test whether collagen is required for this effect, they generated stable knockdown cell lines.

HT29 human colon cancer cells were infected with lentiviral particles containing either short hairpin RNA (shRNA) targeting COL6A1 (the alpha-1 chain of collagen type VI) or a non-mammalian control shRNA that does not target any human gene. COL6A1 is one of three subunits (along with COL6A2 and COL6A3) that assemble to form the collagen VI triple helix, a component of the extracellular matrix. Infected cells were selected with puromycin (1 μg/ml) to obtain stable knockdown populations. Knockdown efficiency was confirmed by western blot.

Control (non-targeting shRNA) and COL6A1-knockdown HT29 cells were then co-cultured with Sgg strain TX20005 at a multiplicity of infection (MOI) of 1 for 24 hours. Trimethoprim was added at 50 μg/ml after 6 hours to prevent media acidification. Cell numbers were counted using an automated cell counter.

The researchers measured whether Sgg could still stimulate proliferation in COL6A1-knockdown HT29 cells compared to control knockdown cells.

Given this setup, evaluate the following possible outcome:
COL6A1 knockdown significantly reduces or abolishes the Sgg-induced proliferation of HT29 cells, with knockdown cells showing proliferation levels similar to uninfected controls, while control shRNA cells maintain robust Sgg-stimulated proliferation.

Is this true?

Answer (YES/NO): YES